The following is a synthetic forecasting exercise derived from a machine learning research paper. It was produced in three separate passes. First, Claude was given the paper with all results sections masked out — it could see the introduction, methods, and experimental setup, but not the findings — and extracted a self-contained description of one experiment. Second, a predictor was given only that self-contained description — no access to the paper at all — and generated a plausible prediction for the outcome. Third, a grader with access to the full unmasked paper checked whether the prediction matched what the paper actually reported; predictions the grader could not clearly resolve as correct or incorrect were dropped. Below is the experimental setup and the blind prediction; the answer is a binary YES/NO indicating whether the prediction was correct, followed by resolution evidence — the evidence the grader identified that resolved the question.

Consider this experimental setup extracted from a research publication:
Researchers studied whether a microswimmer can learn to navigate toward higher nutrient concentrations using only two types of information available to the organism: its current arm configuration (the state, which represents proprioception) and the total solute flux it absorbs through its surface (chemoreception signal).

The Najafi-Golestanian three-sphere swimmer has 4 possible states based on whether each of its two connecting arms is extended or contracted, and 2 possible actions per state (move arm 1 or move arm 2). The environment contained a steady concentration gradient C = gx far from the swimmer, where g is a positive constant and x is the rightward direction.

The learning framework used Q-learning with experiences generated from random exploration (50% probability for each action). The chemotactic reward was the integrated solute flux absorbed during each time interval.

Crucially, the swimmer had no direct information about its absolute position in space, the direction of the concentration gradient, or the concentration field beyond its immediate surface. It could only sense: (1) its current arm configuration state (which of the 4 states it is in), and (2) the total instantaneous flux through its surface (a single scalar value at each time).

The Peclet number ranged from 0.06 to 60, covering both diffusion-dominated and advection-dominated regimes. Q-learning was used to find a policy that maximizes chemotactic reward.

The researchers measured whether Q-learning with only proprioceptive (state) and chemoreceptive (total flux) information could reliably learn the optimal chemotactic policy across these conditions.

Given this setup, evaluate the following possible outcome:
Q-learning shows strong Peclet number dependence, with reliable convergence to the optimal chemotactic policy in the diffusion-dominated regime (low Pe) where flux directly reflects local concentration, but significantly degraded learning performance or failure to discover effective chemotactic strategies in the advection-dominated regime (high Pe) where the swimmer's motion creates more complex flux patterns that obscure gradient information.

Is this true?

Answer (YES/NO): NO